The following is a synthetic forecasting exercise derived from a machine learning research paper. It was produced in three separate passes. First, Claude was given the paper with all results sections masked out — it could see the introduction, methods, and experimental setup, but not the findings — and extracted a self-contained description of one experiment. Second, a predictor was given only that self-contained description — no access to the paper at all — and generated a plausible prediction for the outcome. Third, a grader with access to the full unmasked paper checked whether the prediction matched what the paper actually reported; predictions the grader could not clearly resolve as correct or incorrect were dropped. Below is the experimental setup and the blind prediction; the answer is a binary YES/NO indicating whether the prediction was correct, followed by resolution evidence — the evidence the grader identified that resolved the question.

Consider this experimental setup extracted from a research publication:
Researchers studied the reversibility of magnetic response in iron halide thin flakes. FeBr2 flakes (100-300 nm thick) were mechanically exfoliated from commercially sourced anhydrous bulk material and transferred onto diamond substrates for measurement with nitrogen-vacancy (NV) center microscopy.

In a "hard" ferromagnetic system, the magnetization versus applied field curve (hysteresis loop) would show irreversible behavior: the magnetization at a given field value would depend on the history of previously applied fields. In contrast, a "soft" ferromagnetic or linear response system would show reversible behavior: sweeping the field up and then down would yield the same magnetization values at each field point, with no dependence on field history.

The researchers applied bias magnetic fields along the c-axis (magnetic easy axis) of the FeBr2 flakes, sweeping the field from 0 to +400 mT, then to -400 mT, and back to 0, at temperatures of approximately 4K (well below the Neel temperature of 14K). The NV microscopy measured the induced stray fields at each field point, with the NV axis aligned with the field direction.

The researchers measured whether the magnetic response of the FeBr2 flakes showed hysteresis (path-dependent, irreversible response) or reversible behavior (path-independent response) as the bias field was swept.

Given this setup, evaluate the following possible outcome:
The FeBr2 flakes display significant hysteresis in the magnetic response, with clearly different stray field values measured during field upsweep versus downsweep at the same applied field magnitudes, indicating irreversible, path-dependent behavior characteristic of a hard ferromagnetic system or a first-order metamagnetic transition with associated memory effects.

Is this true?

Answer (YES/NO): NO